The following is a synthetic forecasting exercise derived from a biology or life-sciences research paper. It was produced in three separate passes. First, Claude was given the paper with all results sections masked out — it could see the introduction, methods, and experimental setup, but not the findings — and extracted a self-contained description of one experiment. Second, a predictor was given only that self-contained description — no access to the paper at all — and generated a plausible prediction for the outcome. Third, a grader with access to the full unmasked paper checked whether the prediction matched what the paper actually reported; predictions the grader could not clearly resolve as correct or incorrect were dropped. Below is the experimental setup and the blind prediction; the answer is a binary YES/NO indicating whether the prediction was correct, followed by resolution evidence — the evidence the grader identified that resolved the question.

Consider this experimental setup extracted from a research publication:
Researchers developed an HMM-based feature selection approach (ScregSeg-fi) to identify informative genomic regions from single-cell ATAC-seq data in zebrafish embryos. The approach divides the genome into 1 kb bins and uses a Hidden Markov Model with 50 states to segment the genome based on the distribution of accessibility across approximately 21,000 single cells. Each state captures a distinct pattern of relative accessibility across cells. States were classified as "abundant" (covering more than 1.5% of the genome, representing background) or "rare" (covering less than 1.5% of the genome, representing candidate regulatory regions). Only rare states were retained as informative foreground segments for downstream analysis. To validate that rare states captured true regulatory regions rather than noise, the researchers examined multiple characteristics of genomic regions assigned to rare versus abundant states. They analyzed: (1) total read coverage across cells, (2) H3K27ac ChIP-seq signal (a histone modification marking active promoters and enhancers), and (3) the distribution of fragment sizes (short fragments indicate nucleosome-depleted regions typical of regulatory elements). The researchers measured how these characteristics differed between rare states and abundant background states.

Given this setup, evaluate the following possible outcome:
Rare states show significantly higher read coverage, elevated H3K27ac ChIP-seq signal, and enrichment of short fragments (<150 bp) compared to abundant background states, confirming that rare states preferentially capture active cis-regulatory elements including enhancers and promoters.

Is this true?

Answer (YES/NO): YES